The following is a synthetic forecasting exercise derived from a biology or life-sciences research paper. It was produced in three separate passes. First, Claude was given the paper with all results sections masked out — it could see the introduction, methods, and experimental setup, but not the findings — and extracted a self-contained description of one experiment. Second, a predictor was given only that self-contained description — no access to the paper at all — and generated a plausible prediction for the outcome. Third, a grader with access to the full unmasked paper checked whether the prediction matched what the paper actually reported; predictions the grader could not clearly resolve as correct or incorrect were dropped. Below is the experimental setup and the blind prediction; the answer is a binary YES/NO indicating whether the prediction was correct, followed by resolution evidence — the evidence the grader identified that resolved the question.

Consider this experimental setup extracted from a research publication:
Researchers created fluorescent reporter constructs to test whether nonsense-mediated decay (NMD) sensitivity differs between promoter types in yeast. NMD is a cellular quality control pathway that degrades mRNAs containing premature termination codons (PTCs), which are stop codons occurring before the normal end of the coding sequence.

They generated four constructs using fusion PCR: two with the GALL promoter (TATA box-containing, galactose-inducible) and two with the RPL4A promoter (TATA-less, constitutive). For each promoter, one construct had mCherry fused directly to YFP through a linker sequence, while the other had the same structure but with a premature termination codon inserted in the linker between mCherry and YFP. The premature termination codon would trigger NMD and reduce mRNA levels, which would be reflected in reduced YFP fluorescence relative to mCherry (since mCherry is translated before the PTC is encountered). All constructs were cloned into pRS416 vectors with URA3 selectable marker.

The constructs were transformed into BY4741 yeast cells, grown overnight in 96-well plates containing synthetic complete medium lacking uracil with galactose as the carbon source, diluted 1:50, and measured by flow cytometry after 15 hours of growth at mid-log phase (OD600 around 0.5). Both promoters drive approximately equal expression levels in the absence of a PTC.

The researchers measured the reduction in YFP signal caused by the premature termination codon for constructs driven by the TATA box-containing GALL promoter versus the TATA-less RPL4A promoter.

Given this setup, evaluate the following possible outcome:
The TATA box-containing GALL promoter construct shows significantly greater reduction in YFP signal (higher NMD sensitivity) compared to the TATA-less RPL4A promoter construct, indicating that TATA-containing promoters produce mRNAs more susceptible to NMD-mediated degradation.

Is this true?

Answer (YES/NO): NO